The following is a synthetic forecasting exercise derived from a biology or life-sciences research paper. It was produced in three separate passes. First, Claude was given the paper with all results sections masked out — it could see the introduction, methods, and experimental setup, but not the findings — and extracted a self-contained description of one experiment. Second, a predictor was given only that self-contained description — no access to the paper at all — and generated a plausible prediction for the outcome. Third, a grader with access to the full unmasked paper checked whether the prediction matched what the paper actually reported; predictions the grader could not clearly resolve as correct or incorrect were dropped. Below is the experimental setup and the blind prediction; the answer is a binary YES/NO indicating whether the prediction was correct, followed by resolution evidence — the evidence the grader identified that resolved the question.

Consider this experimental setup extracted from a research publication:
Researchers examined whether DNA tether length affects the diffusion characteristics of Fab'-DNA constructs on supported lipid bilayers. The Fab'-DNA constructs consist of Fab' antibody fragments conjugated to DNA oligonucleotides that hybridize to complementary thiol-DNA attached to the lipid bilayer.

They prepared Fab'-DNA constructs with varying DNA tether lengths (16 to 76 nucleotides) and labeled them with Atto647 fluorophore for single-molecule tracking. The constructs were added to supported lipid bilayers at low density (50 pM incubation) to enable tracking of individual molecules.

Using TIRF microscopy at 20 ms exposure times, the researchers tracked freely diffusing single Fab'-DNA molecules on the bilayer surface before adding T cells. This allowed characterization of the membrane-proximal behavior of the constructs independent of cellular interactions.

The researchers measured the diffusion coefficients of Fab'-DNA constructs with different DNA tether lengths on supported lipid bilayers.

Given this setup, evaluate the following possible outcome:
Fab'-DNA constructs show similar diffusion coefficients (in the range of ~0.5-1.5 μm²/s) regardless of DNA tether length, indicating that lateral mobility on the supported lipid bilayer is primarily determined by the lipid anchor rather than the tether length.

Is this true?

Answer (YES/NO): NO